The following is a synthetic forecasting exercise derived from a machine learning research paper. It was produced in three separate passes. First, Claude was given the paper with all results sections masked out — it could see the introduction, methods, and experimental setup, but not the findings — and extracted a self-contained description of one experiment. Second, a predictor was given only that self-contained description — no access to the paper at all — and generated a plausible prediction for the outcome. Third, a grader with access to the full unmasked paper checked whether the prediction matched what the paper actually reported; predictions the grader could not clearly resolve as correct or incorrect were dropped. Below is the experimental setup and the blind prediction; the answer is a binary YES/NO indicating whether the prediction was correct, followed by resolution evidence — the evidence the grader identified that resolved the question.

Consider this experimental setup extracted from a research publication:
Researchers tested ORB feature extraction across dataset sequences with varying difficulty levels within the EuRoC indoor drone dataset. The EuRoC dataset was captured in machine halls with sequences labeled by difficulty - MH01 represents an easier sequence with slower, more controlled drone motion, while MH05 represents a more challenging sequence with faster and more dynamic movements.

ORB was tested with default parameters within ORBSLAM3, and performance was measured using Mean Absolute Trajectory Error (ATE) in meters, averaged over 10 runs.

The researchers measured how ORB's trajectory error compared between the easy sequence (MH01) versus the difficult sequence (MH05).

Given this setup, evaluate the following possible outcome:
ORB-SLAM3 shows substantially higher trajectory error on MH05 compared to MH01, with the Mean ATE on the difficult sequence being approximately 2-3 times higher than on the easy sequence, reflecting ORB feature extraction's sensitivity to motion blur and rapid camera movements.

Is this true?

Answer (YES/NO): NO